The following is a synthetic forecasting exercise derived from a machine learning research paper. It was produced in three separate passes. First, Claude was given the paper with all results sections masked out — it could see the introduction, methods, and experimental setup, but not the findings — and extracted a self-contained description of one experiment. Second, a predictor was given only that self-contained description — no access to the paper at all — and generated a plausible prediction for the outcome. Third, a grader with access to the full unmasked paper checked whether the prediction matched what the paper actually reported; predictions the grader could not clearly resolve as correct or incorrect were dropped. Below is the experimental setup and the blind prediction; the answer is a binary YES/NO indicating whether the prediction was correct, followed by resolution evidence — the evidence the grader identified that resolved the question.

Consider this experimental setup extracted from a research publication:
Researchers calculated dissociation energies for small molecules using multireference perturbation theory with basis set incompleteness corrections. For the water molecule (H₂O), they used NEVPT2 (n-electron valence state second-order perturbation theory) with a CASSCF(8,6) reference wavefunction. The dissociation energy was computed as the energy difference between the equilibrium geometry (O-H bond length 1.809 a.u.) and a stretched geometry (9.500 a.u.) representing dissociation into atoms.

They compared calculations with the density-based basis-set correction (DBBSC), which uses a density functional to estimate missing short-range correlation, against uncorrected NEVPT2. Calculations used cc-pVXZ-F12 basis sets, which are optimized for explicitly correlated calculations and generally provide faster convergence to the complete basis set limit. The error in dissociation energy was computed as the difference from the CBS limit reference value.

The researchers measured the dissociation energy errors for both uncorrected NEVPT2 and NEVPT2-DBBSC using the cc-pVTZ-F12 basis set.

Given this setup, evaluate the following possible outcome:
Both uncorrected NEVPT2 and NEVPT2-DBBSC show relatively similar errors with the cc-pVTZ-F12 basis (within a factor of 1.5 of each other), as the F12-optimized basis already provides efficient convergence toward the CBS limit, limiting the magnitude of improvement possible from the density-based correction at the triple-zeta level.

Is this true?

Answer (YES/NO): NO